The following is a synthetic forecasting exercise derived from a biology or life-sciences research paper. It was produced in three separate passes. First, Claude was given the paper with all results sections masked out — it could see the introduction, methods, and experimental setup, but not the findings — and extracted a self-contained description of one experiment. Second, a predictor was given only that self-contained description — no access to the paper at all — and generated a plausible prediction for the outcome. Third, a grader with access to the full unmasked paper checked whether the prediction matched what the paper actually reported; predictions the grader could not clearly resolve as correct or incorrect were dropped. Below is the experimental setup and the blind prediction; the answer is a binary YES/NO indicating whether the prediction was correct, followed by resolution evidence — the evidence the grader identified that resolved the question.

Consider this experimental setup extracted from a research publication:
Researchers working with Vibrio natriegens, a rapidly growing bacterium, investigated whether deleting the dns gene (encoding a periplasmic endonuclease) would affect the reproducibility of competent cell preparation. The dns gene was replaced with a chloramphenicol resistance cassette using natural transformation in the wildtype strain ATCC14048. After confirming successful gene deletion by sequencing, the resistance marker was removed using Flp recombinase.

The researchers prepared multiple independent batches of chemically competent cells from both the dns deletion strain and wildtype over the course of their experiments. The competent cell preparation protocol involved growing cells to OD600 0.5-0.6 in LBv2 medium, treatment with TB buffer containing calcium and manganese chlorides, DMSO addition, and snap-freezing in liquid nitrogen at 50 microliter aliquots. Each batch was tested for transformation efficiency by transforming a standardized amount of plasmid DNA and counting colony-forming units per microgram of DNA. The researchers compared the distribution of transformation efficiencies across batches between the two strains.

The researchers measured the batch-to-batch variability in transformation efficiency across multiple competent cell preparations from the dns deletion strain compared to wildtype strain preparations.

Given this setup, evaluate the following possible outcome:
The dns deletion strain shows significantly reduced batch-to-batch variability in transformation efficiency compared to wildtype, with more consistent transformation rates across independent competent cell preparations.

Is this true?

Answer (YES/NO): YES